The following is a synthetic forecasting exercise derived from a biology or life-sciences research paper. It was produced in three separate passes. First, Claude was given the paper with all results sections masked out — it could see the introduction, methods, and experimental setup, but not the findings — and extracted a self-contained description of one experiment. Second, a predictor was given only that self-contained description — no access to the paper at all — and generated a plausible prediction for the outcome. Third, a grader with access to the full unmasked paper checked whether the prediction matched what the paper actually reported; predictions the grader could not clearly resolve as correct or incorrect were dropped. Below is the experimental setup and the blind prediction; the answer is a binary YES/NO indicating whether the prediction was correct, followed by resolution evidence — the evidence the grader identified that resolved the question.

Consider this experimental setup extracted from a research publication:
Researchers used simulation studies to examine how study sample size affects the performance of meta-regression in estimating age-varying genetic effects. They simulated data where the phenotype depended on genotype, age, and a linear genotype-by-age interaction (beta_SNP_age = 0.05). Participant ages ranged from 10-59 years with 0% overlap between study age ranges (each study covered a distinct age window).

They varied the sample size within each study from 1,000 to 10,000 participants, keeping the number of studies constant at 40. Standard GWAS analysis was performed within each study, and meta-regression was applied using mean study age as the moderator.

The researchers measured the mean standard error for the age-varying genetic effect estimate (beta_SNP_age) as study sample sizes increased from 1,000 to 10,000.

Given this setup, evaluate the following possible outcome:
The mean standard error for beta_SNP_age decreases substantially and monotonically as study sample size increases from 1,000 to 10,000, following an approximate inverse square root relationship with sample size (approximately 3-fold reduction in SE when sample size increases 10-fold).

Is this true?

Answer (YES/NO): NO